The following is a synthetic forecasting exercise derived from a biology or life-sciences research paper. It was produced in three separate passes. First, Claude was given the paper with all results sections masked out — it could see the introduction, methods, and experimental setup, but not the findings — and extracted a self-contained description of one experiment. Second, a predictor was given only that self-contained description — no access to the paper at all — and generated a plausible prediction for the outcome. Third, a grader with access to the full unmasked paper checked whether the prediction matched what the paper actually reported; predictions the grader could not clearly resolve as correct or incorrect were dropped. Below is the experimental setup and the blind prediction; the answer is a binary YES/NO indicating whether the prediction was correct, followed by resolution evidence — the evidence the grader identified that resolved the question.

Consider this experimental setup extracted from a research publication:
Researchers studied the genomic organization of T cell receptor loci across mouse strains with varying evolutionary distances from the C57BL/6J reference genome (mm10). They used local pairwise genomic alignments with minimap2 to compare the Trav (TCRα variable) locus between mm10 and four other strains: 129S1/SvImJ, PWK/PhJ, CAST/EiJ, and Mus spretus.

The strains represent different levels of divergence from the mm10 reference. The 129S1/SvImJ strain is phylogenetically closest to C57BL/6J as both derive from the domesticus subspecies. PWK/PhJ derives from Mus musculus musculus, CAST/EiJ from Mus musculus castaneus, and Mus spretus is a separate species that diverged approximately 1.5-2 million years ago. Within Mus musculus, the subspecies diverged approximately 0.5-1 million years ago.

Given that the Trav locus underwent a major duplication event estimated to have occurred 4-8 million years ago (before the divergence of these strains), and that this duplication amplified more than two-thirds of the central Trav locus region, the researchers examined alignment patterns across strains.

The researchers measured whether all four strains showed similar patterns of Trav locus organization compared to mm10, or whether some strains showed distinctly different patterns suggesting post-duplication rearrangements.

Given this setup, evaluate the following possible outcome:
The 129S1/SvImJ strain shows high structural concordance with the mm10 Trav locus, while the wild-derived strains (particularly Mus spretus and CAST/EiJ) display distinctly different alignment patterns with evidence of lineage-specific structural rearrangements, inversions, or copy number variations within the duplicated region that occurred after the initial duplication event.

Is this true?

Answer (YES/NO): YES